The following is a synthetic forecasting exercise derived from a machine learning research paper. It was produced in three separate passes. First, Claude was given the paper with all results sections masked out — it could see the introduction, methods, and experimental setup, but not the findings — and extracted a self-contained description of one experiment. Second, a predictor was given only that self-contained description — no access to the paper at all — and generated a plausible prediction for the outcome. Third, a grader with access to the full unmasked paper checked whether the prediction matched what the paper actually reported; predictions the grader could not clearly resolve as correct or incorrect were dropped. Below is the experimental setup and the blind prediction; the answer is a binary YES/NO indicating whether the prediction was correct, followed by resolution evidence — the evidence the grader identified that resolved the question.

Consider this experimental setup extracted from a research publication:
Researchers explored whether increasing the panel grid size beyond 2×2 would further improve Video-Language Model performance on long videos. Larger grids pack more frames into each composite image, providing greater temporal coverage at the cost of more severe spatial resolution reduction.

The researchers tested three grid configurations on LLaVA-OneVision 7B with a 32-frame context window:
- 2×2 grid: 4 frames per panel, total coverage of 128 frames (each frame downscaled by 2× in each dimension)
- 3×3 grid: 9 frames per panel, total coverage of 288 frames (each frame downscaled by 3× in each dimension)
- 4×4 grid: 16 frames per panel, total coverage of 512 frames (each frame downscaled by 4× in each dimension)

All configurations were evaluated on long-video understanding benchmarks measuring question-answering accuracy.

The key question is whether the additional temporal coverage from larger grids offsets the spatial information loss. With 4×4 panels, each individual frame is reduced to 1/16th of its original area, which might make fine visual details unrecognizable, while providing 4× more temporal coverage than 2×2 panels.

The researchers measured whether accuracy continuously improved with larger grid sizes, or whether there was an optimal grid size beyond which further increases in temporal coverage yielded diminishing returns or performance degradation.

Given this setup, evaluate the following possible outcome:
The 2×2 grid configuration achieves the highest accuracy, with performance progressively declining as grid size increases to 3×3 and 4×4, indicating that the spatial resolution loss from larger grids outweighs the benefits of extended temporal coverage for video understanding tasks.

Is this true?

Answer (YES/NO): NO